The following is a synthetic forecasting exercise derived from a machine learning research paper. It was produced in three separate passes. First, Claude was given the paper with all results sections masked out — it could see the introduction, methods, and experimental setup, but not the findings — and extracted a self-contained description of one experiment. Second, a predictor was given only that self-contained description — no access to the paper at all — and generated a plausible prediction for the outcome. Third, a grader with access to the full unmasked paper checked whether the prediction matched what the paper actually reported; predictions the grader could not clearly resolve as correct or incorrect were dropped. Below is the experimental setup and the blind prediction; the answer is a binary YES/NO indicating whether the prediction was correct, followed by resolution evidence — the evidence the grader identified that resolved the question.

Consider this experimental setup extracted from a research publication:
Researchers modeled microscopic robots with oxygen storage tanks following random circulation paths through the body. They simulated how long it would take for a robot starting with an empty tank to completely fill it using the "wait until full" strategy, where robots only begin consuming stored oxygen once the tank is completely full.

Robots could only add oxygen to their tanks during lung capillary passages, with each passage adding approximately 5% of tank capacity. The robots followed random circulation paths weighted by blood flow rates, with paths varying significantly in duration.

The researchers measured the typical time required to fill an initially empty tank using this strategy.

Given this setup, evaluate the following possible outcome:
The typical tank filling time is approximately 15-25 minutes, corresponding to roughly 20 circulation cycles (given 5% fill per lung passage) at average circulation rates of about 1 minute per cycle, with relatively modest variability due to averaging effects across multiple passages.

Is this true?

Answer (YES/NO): NO